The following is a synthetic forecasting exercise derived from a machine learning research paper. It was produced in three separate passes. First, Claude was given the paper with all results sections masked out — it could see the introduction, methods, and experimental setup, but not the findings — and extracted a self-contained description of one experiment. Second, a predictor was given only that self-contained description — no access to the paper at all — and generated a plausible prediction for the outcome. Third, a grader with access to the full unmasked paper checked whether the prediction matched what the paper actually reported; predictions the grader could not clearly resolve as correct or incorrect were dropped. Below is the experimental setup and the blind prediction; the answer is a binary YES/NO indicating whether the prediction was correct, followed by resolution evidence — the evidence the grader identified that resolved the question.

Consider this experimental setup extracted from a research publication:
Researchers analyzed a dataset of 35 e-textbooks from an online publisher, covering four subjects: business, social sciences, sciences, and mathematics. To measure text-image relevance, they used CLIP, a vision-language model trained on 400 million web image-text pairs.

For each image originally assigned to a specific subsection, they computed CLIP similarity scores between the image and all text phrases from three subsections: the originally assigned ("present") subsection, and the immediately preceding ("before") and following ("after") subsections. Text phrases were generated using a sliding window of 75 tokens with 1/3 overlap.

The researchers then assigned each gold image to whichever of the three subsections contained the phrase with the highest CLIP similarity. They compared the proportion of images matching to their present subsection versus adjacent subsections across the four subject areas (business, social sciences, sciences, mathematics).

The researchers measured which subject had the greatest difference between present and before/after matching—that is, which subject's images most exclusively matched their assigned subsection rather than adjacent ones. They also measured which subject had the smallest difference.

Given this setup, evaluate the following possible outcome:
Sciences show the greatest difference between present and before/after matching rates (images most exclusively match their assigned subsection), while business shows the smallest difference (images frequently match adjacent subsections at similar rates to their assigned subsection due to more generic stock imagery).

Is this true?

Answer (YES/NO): NO